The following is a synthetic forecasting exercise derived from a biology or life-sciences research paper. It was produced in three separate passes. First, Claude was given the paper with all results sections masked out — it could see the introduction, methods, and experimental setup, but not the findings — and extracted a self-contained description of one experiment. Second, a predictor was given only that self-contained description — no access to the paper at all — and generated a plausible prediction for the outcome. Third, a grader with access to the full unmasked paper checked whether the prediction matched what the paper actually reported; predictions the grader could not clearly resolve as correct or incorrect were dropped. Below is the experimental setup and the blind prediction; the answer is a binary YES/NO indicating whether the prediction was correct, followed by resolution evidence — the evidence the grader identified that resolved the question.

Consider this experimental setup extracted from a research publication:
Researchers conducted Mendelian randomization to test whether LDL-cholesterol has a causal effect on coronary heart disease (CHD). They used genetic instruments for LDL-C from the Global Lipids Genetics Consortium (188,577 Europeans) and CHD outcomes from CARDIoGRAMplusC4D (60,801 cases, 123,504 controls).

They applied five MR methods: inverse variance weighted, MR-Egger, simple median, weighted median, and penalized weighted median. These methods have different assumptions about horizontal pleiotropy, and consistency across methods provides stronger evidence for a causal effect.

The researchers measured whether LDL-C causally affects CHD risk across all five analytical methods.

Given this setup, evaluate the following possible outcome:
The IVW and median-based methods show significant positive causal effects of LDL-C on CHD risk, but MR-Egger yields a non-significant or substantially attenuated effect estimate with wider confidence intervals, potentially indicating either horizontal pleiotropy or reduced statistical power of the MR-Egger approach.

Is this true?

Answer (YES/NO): NO